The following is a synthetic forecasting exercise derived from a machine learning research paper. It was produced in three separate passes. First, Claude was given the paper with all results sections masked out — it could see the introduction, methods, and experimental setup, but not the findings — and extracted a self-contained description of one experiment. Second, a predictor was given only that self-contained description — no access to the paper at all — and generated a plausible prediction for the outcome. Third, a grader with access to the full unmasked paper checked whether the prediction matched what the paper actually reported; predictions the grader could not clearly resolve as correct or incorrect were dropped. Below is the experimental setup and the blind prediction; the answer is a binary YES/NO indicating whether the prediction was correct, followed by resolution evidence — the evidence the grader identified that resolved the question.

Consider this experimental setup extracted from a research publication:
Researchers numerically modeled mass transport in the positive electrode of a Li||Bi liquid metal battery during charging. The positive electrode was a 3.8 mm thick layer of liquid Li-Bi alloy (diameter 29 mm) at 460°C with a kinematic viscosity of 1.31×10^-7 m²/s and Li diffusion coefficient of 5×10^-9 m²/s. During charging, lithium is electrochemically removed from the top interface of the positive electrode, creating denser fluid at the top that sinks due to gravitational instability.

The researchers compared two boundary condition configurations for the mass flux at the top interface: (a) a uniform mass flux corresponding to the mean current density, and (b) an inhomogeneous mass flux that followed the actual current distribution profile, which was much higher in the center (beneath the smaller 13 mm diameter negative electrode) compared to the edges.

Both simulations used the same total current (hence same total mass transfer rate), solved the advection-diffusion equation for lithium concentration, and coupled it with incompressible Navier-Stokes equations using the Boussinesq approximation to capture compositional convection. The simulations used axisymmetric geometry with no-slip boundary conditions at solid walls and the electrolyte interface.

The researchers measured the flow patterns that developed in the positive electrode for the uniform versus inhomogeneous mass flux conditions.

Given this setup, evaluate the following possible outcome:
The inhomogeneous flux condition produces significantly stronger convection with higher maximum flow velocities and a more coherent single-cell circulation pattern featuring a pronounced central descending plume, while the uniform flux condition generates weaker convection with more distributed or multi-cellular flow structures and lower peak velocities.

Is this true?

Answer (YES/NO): NO